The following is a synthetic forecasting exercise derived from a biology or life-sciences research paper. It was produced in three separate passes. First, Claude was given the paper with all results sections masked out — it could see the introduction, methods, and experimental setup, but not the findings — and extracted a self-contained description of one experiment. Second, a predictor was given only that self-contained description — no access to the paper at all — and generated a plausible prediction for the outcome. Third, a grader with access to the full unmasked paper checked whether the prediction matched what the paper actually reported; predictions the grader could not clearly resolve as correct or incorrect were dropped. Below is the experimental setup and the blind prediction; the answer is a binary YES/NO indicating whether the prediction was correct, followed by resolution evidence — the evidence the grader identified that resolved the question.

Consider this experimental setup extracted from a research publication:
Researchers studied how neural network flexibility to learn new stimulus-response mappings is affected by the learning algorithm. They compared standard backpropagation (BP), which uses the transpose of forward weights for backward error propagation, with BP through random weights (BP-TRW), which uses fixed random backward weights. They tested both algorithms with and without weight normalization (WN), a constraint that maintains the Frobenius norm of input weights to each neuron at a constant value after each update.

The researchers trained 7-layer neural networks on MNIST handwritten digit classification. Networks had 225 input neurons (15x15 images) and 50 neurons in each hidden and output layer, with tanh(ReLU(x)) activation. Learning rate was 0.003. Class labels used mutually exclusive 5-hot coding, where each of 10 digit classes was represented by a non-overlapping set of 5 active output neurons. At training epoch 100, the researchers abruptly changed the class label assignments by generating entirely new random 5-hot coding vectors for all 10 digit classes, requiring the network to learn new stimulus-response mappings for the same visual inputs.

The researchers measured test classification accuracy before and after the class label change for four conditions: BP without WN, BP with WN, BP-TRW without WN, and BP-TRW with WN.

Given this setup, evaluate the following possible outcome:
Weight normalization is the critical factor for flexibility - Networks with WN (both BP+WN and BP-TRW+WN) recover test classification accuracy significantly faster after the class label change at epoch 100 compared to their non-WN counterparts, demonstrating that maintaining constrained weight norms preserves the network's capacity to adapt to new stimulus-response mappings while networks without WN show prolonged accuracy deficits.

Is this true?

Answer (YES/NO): YES